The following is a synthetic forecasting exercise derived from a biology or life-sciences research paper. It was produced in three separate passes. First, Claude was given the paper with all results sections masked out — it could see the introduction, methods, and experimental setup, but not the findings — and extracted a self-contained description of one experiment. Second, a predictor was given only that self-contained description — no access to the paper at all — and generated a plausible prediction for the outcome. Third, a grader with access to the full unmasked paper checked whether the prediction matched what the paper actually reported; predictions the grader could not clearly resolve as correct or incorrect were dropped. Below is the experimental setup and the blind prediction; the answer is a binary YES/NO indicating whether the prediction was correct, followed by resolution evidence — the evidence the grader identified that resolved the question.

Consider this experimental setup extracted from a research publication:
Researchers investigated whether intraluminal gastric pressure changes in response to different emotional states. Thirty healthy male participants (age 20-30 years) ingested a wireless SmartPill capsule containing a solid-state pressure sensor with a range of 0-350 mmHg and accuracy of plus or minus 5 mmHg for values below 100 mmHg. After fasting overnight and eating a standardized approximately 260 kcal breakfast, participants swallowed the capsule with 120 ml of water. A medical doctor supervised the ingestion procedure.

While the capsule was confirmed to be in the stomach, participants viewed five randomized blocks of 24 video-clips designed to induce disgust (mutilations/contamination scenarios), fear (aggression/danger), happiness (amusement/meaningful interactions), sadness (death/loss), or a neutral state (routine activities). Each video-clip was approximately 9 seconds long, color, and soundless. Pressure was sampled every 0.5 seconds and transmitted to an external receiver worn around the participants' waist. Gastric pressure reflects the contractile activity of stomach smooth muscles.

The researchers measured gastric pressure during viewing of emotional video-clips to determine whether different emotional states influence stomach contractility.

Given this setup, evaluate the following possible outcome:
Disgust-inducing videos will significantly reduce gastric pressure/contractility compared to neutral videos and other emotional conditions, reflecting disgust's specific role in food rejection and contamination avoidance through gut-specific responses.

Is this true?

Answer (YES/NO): NO